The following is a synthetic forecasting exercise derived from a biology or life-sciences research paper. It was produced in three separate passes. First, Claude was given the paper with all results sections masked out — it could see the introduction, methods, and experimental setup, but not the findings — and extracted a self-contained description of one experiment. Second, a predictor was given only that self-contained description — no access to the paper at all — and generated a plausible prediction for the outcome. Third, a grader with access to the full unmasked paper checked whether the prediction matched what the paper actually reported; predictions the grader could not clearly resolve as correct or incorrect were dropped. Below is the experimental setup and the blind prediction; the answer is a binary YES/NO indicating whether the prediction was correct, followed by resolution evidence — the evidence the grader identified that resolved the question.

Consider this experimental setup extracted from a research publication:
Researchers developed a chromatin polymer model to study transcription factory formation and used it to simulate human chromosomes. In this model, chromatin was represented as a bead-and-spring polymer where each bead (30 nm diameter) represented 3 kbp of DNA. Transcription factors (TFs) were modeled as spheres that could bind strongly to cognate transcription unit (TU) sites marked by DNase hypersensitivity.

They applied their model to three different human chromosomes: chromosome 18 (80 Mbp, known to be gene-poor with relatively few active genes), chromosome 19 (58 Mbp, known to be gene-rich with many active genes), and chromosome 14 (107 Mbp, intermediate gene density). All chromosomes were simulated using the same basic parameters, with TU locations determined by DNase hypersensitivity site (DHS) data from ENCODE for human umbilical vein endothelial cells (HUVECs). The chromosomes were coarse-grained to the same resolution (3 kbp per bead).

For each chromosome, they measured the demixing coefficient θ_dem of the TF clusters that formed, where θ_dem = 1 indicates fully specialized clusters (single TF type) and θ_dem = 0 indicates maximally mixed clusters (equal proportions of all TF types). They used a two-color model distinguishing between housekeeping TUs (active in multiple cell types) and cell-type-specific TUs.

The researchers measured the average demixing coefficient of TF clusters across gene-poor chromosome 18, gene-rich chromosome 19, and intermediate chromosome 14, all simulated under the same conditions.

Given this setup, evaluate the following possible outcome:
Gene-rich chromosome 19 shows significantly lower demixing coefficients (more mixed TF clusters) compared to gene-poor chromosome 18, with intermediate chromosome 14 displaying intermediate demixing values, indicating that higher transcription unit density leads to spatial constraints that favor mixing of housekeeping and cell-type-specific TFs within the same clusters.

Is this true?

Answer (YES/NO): NO